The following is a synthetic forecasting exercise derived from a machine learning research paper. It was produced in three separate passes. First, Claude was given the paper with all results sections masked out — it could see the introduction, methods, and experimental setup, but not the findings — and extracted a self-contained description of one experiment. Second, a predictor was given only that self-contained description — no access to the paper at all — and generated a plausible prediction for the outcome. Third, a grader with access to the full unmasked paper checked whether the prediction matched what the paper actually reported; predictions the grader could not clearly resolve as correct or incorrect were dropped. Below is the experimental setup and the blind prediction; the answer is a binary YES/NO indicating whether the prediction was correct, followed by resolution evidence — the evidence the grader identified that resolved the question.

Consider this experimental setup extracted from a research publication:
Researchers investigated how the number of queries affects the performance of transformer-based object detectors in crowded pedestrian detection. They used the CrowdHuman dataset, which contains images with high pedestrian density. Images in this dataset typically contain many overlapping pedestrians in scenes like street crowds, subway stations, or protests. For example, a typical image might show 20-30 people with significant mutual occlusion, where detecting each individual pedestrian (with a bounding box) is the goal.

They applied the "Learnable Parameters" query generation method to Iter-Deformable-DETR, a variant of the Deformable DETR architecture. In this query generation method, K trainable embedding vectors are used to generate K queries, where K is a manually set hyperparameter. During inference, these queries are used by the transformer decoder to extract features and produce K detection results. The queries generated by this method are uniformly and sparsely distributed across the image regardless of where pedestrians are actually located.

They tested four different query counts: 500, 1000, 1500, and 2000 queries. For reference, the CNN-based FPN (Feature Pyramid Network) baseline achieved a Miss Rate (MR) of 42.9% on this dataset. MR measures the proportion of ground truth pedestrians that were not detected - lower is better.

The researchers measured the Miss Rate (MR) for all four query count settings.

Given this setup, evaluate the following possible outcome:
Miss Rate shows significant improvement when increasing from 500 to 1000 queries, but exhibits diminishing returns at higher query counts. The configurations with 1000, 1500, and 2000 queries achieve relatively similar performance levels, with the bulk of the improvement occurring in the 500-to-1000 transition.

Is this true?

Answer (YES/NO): YES